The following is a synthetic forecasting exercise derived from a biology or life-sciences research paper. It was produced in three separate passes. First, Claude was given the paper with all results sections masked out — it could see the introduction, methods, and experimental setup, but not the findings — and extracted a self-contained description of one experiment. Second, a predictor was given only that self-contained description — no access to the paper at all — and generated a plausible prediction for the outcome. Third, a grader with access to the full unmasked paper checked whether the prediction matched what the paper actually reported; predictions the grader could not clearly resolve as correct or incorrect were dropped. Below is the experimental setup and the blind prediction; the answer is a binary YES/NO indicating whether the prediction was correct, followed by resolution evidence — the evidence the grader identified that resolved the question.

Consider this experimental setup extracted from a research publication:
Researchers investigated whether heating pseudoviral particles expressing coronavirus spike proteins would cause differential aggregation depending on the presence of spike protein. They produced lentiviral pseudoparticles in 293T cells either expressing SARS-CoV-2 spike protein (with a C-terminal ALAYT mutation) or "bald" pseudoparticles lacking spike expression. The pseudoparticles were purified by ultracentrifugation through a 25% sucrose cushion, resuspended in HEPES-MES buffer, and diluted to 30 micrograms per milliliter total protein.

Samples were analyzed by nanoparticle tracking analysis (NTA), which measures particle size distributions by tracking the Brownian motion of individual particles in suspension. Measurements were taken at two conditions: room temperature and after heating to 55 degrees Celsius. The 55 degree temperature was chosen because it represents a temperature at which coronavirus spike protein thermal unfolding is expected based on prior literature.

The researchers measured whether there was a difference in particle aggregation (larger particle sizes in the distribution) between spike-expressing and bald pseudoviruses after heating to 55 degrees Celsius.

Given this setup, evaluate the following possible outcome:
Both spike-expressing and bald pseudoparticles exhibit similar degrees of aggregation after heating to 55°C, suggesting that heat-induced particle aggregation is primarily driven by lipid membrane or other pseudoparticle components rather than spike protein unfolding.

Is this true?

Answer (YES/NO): YES